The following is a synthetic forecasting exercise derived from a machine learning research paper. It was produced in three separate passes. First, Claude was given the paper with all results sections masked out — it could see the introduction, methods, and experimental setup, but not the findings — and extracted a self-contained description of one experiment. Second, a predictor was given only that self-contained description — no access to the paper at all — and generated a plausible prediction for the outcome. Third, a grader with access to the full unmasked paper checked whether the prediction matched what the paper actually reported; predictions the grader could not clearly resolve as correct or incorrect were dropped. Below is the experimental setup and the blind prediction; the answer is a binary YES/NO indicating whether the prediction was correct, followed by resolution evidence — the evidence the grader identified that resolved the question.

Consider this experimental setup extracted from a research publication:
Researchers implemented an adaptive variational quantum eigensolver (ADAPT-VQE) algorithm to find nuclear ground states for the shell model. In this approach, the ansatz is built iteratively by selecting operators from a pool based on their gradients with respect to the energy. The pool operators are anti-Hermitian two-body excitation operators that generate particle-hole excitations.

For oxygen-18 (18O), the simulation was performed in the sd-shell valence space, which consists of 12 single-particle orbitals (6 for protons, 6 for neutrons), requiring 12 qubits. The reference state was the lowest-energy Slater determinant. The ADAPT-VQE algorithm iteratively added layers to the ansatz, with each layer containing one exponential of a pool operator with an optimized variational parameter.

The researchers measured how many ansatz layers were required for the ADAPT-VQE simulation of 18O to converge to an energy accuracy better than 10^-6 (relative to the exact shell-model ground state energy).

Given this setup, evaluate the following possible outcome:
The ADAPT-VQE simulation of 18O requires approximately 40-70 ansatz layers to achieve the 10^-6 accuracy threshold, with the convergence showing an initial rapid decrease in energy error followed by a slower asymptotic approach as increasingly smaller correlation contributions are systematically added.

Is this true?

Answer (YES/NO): NO